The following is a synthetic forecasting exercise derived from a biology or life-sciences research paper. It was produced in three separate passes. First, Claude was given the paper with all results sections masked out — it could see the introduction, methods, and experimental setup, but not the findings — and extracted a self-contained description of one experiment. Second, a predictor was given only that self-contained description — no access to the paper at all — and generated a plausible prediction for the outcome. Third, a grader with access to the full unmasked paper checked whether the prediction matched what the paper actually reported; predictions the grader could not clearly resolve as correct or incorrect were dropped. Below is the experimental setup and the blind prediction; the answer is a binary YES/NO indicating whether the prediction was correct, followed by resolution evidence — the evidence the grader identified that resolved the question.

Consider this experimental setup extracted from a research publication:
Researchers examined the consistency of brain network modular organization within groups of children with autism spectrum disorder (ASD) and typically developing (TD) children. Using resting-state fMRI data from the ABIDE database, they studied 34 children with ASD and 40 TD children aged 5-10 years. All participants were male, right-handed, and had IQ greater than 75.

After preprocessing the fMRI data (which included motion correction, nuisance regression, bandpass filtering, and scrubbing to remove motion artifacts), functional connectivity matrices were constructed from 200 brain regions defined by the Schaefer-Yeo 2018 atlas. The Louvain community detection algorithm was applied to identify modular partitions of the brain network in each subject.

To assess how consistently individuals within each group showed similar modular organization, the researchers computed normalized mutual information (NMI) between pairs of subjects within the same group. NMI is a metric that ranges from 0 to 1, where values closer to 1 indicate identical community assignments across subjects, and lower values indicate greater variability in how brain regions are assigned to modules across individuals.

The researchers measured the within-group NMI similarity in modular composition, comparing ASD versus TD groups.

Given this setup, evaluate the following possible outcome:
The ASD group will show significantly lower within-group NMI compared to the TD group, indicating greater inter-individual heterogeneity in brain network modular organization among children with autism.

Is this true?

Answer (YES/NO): YES